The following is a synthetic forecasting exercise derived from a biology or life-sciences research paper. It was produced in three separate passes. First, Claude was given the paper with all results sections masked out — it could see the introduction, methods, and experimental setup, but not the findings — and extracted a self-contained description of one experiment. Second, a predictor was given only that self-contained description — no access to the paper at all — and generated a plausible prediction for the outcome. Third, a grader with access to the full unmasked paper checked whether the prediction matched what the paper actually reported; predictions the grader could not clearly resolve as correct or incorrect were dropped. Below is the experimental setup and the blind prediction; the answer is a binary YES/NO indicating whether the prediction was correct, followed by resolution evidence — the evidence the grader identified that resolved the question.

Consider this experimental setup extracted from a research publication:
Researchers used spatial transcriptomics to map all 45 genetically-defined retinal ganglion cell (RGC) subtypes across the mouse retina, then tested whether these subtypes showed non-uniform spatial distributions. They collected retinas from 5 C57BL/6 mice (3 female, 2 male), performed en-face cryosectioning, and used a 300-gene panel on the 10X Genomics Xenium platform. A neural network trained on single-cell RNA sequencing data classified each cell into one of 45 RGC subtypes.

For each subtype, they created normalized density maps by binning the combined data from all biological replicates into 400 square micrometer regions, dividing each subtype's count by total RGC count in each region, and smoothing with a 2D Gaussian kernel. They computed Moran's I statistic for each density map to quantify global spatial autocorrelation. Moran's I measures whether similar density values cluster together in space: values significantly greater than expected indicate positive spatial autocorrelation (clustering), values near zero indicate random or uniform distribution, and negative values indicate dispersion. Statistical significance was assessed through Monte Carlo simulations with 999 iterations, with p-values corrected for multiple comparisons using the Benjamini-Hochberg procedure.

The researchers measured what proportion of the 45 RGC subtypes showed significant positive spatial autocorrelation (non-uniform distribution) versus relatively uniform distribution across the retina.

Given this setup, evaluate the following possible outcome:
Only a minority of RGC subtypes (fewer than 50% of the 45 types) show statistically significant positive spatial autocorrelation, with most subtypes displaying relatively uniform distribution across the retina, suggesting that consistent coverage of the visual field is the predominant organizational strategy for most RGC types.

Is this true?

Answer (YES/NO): NO